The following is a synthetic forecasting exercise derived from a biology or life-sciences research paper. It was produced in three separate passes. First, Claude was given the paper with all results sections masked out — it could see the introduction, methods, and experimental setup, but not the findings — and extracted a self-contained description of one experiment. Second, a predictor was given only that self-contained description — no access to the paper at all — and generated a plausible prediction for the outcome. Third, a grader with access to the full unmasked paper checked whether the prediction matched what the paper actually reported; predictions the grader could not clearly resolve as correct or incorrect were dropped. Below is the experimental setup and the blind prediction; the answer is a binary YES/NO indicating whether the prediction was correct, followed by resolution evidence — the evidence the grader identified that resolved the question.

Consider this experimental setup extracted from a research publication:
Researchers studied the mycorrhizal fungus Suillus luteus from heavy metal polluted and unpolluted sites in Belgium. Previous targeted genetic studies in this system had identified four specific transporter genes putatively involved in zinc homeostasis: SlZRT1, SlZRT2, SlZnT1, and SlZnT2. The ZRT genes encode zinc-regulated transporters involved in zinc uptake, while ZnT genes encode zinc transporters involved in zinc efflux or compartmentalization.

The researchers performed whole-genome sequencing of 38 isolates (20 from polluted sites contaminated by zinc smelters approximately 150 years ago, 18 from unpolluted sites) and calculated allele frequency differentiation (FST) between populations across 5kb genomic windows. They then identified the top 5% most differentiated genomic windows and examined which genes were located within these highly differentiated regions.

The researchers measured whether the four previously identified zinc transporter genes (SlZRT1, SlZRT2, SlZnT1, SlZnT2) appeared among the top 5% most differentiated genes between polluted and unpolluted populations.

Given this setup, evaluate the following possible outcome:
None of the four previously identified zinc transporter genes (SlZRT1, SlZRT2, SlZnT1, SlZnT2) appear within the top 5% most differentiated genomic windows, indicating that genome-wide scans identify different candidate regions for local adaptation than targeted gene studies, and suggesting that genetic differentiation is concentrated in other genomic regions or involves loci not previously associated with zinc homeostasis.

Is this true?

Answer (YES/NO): YES